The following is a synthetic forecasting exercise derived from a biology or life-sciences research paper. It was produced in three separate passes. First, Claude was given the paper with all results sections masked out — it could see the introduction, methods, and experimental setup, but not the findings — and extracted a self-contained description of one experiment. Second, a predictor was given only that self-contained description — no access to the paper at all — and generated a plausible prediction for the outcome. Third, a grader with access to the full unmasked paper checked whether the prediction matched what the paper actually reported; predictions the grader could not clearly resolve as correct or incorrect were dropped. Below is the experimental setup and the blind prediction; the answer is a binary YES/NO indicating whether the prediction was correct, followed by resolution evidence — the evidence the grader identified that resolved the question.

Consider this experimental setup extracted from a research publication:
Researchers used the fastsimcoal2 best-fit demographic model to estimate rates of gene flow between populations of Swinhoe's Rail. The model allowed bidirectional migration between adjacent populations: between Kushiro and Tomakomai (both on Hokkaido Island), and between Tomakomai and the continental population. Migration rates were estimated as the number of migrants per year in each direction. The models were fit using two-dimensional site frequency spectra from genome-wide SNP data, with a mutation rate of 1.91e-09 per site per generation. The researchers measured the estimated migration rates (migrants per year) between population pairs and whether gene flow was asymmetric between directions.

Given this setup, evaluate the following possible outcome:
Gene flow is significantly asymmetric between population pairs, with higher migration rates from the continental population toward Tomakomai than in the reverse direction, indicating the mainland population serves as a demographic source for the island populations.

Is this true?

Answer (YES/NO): NO